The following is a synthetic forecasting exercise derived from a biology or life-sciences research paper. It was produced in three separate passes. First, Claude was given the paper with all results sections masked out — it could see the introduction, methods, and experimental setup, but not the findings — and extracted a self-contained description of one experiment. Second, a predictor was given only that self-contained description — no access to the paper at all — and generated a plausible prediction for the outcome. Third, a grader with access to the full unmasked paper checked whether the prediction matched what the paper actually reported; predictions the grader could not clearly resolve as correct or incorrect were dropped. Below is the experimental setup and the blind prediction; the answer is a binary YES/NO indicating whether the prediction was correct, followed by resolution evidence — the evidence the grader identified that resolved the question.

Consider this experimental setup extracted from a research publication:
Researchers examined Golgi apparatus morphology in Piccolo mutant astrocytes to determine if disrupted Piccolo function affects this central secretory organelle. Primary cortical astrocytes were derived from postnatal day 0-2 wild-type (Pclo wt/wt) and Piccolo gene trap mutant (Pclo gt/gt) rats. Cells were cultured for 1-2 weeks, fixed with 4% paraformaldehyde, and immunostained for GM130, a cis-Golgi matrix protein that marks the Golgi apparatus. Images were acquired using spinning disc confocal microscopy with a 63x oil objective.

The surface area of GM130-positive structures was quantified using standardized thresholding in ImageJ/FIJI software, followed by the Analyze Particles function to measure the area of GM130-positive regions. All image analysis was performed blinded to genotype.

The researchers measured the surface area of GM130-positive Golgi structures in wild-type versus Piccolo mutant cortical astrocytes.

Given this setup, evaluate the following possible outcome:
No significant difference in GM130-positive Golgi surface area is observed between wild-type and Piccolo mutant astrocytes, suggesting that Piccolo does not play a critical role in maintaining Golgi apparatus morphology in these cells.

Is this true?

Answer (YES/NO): NO